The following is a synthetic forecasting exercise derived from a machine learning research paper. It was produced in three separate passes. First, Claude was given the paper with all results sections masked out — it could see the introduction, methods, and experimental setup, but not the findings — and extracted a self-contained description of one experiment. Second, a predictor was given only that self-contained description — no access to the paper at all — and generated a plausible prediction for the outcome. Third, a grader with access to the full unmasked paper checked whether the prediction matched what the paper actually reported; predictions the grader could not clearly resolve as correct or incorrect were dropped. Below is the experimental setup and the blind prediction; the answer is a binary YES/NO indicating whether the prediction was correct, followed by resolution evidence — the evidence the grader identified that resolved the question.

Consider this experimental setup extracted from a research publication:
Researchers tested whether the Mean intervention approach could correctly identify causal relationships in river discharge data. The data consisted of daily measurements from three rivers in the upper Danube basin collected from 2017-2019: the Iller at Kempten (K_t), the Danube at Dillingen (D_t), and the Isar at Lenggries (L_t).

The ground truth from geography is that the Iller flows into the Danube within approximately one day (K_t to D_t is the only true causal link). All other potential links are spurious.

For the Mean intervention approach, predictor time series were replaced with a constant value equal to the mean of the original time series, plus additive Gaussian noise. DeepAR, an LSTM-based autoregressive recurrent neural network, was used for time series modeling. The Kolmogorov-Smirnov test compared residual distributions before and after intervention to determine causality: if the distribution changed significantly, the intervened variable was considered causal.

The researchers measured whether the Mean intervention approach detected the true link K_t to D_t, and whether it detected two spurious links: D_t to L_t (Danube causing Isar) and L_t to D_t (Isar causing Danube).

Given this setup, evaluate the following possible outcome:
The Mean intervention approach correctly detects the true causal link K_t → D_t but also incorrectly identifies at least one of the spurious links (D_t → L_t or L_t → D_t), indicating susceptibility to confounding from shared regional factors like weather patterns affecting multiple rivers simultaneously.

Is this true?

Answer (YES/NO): NO